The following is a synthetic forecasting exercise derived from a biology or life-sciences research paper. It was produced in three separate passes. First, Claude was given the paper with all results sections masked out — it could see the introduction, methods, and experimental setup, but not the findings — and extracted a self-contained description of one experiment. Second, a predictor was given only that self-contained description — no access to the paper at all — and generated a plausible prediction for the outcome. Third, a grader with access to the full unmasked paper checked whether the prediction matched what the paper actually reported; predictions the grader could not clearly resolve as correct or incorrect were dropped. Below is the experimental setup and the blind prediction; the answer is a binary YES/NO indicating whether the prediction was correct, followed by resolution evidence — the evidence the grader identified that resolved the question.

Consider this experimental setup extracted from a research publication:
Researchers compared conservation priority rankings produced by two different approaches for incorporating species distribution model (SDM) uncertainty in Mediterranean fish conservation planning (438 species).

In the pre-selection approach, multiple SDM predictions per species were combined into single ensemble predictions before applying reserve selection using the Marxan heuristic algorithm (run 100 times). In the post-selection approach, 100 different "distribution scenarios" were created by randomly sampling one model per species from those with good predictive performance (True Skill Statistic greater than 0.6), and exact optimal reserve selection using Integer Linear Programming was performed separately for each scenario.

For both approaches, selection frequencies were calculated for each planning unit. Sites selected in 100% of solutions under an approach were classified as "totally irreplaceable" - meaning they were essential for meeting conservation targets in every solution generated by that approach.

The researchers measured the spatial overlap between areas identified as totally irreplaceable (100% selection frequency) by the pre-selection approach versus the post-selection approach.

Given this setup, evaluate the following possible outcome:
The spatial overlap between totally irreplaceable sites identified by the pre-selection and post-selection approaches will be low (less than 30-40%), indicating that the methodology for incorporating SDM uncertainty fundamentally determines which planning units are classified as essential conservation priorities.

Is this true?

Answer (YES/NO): NO